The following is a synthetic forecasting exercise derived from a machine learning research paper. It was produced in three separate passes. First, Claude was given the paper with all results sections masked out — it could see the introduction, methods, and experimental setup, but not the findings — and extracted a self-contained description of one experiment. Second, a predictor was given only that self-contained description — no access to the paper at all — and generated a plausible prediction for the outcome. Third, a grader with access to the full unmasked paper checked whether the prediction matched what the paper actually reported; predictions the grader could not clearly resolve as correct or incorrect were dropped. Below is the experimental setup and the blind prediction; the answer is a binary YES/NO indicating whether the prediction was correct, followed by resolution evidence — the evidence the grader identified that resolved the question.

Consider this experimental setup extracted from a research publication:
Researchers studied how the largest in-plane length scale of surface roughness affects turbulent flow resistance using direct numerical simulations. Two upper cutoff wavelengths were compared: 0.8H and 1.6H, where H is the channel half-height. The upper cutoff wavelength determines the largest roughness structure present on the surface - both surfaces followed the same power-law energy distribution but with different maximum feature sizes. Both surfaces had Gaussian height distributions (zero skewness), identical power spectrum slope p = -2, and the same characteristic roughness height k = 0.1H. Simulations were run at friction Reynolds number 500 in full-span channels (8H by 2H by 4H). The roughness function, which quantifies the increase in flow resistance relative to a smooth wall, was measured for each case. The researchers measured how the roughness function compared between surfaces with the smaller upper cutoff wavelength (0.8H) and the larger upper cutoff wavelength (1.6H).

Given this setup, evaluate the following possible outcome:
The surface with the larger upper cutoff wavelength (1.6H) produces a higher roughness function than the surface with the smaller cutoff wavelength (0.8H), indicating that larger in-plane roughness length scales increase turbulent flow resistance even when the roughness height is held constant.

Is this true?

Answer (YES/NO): NO